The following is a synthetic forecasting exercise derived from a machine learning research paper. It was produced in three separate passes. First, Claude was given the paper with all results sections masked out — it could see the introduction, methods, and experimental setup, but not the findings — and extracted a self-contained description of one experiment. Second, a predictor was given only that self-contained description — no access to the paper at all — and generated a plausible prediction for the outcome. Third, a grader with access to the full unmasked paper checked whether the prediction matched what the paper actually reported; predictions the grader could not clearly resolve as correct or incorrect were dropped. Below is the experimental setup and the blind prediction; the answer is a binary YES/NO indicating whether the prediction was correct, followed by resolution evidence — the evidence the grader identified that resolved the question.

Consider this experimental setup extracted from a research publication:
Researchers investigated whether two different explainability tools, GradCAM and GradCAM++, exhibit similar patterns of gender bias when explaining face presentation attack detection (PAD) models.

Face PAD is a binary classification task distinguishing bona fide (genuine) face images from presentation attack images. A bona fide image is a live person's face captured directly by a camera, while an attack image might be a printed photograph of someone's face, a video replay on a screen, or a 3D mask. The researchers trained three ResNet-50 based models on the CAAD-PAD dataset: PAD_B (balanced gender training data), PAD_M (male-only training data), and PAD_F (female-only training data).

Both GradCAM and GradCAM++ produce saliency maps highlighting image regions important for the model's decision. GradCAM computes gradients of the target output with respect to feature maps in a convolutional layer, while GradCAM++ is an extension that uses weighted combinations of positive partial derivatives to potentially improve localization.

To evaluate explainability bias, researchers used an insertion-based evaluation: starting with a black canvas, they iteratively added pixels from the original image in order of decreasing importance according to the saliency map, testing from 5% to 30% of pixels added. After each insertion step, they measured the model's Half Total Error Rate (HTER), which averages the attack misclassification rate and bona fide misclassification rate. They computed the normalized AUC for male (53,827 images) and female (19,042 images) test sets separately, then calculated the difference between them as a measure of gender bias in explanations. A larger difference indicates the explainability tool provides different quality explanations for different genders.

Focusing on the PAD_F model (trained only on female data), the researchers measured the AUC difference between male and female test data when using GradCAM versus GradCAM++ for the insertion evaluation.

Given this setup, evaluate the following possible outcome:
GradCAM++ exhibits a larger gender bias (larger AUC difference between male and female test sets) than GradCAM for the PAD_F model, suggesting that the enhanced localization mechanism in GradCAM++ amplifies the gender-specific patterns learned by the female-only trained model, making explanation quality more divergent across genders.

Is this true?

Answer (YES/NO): NO